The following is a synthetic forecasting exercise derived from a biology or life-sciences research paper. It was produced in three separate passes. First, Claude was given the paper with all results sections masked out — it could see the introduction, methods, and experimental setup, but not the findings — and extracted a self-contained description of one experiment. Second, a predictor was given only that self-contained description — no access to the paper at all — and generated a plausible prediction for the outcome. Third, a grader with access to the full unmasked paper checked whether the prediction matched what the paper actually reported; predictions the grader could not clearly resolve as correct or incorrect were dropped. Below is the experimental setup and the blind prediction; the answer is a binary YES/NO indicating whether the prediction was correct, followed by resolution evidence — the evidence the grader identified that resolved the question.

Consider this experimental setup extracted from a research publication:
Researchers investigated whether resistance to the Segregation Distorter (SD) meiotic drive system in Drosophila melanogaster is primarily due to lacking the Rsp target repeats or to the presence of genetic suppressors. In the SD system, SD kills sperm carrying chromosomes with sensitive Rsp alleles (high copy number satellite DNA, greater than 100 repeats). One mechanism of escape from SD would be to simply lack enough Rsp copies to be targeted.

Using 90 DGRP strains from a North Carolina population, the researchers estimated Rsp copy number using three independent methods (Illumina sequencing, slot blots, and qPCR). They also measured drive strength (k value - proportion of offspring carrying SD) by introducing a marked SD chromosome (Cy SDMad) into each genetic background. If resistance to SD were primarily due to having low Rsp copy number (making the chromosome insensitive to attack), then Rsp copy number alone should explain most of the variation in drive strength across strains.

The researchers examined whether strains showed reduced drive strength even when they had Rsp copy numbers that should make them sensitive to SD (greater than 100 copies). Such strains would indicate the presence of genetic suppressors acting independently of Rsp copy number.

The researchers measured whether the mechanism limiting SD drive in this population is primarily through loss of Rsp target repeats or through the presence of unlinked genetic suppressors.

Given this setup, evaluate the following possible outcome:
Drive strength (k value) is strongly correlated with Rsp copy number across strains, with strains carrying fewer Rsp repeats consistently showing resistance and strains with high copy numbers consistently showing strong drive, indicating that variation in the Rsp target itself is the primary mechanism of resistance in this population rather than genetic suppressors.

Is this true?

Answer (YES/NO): NO